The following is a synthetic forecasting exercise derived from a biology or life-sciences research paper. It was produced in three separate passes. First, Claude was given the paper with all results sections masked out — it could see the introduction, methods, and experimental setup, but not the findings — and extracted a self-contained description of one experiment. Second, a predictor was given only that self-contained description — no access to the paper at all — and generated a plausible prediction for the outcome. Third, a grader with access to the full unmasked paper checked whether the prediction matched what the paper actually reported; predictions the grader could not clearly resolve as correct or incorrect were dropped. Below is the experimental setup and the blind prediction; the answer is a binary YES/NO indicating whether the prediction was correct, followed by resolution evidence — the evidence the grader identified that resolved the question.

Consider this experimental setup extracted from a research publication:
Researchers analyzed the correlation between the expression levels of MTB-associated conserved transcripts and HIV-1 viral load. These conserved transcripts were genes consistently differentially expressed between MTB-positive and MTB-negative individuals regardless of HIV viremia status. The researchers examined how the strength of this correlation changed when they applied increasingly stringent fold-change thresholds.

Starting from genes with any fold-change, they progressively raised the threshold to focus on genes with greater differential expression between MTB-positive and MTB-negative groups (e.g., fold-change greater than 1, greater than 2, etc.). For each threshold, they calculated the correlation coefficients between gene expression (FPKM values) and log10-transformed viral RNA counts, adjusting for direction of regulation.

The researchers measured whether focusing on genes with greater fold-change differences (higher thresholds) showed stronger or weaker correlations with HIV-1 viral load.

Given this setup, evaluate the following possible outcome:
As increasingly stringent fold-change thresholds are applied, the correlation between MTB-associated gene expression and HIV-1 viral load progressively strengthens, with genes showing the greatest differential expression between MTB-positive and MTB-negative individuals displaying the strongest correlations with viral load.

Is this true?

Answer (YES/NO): YES